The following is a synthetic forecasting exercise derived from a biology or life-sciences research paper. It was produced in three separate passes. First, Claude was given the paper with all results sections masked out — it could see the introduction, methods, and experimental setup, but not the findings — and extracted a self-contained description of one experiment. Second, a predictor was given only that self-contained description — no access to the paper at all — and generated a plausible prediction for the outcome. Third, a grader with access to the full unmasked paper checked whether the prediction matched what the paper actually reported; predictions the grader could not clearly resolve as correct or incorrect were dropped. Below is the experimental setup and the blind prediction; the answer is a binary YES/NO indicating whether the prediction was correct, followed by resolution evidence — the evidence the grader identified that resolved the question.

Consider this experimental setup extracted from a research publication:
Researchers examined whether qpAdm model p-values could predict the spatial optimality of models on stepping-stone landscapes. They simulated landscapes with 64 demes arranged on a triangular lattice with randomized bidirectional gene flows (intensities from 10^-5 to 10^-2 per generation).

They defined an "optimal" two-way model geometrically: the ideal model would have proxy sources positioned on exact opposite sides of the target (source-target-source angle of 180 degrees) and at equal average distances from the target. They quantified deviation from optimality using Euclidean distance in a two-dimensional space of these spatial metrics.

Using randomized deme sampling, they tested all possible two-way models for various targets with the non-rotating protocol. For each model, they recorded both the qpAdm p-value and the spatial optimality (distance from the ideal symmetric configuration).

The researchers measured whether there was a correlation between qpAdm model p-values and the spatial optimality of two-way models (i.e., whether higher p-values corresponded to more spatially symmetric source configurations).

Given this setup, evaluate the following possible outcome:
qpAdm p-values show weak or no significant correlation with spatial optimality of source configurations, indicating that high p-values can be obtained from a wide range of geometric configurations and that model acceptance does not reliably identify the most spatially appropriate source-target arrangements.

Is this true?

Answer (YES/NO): YES